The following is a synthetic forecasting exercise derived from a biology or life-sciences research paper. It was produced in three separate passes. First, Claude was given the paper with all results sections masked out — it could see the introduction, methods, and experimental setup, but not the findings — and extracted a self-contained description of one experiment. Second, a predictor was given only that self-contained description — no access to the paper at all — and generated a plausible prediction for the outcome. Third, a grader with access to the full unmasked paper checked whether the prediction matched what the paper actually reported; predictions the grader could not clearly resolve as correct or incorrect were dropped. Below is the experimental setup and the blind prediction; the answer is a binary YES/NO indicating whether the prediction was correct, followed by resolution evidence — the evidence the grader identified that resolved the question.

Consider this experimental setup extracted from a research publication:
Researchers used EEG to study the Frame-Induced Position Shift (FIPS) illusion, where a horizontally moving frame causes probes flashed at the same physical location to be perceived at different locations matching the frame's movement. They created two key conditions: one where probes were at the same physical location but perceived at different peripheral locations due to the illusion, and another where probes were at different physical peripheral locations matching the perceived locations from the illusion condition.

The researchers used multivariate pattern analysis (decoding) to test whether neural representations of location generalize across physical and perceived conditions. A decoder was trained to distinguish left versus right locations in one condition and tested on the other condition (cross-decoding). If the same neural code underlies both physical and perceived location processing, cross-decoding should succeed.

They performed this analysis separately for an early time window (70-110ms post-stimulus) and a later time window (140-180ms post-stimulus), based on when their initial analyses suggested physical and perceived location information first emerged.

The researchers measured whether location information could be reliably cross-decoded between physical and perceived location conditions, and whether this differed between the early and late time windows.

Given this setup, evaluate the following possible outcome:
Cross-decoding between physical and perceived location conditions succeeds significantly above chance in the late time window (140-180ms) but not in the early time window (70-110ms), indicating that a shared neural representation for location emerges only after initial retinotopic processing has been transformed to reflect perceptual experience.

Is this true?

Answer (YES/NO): YES